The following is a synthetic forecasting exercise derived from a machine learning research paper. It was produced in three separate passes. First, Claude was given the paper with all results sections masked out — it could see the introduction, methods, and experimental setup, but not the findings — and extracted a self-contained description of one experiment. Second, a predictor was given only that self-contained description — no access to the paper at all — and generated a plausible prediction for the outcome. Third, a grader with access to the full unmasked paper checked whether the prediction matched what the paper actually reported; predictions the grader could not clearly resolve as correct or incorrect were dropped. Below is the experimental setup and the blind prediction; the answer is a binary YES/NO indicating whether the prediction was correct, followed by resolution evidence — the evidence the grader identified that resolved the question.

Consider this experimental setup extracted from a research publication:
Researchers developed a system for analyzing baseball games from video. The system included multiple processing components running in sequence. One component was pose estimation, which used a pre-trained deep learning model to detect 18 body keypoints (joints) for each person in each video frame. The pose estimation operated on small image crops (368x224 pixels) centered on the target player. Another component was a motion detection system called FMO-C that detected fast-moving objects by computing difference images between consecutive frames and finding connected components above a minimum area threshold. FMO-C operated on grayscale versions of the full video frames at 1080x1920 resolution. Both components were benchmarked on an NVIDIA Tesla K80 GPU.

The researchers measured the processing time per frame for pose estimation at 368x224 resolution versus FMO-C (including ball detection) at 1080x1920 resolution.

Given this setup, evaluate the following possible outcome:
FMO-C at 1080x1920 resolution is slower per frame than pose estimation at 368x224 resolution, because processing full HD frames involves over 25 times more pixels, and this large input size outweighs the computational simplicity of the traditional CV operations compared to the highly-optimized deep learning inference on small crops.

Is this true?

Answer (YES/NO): NO